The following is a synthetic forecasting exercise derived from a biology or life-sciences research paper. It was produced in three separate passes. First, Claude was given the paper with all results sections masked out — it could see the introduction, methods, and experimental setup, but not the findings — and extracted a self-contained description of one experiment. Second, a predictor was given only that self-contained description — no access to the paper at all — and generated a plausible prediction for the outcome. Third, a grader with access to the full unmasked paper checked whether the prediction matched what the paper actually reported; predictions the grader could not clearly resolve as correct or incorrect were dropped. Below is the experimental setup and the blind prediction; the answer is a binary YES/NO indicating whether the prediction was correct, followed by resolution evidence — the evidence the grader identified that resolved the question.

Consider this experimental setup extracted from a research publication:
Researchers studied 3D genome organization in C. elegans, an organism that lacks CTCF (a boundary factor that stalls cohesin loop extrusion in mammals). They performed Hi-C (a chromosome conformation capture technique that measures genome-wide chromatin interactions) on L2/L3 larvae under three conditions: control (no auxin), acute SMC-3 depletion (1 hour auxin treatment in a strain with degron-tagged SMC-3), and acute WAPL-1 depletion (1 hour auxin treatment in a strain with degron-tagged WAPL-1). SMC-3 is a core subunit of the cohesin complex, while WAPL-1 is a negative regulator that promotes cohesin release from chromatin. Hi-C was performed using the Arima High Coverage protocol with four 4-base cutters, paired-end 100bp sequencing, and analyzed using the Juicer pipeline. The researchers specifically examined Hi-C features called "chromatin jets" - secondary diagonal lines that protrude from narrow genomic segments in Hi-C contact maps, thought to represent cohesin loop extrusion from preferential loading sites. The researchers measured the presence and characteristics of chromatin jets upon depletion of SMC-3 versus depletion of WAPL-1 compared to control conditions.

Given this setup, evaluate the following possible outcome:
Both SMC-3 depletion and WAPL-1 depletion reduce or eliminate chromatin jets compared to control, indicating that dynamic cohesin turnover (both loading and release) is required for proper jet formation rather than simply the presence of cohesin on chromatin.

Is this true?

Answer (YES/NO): NO